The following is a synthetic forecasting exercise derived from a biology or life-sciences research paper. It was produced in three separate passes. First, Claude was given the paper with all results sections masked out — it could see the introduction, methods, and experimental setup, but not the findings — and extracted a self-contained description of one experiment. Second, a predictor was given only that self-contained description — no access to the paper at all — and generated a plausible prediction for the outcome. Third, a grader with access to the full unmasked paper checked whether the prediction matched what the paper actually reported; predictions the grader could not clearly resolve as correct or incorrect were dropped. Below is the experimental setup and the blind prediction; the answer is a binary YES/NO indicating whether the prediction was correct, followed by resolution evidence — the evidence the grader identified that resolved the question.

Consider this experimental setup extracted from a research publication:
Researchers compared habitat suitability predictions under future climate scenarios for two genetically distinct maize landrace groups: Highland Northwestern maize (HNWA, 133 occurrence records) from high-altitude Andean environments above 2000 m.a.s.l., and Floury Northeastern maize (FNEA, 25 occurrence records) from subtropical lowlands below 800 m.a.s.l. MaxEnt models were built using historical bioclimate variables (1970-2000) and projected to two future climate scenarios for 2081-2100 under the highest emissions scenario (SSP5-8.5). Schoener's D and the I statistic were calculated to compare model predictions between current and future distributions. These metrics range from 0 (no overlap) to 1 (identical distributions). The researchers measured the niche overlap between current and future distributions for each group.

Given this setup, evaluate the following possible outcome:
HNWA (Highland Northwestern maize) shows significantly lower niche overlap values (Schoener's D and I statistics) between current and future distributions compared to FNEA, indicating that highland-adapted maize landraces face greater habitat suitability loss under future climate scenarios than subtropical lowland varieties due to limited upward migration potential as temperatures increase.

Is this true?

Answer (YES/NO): NO